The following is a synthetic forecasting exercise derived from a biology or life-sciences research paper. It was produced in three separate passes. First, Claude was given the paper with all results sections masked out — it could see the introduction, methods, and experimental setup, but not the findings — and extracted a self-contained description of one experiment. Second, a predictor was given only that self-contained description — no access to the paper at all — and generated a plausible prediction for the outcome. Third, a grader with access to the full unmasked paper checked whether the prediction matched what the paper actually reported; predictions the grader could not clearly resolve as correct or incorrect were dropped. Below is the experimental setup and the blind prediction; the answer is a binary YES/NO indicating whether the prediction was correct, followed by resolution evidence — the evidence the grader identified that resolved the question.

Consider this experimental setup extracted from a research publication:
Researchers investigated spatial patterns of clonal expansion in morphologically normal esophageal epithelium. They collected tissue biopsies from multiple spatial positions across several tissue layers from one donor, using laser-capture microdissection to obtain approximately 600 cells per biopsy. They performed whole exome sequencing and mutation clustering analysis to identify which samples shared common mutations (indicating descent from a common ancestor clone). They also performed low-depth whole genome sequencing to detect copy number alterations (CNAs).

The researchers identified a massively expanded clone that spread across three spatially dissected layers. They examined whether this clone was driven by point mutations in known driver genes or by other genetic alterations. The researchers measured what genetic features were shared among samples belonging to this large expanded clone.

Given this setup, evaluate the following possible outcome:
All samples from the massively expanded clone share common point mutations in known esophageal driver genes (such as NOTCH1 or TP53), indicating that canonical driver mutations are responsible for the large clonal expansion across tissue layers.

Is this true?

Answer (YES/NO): NO